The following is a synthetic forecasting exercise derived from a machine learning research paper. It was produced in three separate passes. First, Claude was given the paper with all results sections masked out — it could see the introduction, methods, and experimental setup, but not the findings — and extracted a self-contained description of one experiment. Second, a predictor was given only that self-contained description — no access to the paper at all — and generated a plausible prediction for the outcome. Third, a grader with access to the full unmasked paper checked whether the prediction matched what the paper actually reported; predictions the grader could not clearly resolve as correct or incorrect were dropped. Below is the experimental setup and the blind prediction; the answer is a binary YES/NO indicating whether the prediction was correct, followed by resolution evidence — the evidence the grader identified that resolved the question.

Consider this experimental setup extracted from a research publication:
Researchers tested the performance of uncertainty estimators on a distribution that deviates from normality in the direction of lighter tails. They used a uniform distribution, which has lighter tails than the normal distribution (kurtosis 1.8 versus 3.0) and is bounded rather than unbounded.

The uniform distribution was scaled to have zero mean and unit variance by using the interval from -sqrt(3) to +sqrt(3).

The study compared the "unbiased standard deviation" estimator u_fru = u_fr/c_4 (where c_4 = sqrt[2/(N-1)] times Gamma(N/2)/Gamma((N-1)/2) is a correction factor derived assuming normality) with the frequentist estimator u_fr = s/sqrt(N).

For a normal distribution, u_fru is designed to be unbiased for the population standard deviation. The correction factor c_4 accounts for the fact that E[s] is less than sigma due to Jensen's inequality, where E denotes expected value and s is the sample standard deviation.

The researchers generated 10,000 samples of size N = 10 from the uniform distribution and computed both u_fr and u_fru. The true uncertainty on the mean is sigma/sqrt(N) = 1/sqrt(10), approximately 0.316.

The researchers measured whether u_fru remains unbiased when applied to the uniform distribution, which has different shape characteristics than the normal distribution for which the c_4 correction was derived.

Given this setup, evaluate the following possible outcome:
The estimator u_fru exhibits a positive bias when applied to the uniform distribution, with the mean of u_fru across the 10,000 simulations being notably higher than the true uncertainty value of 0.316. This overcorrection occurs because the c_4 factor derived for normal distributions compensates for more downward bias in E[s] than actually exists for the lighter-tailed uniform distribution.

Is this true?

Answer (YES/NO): NO